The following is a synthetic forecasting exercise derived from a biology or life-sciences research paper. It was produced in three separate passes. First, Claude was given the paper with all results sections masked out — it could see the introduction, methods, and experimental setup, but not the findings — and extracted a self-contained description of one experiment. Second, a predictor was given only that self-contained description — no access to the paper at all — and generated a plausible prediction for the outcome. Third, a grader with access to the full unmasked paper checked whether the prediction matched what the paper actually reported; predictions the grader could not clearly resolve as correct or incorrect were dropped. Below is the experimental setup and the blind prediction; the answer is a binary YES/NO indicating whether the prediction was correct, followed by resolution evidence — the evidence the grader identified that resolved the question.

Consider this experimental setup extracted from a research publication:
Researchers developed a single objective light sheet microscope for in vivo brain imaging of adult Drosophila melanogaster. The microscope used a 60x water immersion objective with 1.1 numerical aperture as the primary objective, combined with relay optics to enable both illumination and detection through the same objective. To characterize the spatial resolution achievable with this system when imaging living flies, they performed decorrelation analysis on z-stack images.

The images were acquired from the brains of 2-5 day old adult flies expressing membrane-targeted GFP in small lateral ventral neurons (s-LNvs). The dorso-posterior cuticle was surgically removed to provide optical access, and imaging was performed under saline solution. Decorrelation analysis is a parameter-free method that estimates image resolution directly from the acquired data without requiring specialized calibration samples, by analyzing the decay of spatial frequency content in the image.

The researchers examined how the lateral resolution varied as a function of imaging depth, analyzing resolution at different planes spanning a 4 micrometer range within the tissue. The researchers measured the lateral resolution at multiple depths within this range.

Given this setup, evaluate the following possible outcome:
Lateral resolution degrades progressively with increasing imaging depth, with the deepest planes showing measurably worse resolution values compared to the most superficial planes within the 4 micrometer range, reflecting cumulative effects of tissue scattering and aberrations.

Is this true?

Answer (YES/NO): NO